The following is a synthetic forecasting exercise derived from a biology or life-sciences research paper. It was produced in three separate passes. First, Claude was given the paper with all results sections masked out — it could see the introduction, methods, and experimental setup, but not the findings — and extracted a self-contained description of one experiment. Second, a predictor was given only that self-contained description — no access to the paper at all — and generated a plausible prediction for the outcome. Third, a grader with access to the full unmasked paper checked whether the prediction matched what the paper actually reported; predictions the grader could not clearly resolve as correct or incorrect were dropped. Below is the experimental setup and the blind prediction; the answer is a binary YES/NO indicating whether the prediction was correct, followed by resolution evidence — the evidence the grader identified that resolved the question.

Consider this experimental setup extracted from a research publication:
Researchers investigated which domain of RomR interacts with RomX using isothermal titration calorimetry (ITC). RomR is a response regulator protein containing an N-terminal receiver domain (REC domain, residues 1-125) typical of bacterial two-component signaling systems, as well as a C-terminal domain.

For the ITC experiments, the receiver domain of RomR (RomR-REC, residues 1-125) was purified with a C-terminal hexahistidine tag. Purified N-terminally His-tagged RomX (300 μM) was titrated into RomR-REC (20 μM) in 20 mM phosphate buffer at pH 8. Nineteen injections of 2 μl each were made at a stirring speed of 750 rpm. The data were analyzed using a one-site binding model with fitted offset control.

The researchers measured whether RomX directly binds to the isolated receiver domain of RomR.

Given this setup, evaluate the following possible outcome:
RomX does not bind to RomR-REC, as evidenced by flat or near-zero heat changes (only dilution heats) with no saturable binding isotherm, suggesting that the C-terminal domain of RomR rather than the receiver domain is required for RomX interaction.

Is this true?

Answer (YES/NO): NO